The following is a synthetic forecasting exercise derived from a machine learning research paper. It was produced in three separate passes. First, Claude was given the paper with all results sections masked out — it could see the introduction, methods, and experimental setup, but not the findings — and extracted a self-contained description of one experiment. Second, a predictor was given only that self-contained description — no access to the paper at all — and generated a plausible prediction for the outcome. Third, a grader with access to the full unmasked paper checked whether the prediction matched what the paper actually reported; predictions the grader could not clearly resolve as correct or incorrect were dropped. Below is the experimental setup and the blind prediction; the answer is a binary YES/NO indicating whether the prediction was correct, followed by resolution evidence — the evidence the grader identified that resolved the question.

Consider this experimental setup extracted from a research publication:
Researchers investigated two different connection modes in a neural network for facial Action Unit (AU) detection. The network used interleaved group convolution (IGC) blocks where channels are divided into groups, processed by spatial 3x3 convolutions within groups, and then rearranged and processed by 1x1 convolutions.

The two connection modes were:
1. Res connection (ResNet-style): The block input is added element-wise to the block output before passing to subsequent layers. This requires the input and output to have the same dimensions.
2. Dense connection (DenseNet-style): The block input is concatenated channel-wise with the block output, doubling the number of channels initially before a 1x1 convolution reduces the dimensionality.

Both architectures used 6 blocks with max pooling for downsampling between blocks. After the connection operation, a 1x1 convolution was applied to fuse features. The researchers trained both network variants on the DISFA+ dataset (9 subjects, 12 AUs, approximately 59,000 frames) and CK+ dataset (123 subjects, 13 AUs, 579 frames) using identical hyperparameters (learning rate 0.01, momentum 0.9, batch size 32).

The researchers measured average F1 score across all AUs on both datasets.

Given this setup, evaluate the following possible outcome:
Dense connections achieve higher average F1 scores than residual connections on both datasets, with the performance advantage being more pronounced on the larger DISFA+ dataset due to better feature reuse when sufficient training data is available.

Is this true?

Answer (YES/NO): YES